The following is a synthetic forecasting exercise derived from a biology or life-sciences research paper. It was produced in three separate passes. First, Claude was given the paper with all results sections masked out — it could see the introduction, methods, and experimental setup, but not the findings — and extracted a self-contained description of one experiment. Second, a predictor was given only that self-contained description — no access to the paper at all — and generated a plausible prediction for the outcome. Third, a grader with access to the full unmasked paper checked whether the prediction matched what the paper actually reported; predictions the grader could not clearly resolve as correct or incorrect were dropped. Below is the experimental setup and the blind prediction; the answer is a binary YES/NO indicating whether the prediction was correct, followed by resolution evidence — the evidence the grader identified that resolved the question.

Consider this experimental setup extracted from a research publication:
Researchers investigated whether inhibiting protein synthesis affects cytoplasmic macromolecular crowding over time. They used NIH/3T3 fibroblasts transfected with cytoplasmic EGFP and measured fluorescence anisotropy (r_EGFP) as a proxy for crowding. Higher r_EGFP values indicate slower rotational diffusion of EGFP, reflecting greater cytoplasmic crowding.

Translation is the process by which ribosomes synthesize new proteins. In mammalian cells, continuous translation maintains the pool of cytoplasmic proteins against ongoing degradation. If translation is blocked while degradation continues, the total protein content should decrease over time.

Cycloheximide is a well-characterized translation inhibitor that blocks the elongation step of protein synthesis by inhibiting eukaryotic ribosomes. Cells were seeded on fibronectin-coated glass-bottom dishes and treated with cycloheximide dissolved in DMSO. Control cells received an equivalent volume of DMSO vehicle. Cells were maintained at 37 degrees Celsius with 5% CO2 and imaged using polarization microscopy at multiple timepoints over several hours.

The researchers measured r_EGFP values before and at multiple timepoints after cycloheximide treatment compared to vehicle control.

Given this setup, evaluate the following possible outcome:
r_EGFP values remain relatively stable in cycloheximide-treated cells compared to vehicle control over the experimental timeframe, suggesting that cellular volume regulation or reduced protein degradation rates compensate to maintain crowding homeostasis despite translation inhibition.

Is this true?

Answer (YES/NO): NO